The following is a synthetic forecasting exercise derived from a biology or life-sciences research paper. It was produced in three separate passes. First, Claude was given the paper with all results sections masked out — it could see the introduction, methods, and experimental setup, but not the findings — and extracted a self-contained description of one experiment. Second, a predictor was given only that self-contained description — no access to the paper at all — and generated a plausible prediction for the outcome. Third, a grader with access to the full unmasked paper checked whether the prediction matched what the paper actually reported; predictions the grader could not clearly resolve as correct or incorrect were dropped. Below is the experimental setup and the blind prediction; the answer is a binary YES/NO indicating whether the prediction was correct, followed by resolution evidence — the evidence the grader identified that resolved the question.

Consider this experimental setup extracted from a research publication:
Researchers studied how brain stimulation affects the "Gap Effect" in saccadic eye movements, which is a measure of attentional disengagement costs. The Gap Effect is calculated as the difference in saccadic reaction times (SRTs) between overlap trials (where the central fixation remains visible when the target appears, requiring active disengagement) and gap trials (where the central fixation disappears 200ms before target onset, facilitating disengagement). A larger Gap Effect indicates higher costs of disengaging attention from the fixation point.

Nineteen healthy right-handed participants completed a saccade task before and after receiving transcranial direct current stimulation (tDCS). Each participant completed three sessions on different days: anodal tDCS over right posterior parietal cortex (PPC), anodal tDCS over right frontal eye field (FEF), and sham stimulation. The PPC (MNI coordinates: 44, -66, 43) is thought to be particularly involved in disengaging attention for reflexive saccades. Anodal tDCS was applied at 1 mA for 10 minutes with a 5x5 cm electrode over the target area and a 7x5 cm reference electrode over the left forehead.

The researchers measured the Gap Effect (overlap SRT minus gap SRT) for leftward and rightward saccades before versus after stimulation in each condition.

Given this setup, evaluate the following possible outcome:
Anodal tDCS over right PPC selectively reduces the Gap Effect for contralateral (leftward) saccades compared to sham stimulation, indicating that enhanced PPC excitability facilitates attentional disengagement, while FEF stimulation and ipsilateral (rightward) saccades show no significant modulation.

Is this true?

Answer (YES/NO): NO